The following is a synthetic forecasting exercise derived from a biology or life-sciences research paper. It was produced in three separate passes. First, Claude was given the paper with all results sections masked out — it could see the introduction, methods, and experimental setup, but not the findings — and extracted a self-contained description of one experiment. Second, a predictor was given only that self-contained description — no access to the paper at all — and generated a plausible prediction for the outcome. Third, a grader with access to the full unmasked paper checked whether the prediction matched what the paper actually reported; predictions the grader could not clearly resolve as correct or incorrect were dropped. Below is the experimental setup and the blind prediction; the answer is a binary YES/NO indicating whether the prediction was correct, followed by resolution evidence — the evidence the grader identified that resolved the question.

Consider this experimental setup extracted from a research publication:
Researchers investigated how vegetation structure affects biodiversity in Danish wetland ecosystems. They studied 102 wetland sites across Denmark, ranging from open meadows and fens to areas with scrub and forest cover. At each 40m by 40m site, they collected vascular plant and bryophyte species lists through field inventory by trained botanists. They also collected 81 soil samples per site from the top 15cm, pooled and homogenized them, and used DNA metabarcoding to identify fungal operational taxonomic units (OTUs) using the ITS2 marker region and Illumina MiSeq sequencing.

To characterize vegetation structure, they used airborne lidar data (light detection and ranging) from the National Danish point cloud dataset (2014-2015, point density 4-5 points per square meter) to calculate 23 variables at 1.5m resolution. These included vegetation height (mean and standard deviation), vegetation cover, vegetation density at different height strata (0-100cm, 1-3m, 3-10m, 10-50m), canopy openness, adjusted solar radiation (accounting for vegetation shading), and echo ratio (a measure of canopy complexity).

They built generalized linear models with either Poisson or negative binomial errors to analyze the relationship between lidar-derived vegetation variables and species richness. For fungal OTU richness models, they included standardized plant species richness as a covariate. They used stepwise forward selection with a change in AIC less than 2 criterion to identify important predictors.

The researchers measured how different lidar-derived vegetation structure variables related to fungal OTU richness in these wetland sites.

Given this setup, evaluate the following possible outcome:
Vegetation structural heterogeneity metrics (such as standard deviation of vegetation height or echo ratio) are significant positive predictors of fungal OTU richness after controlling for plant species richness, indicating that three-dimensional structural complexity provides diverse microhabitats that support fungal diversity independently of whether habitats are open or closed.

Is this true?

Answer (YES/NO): NO